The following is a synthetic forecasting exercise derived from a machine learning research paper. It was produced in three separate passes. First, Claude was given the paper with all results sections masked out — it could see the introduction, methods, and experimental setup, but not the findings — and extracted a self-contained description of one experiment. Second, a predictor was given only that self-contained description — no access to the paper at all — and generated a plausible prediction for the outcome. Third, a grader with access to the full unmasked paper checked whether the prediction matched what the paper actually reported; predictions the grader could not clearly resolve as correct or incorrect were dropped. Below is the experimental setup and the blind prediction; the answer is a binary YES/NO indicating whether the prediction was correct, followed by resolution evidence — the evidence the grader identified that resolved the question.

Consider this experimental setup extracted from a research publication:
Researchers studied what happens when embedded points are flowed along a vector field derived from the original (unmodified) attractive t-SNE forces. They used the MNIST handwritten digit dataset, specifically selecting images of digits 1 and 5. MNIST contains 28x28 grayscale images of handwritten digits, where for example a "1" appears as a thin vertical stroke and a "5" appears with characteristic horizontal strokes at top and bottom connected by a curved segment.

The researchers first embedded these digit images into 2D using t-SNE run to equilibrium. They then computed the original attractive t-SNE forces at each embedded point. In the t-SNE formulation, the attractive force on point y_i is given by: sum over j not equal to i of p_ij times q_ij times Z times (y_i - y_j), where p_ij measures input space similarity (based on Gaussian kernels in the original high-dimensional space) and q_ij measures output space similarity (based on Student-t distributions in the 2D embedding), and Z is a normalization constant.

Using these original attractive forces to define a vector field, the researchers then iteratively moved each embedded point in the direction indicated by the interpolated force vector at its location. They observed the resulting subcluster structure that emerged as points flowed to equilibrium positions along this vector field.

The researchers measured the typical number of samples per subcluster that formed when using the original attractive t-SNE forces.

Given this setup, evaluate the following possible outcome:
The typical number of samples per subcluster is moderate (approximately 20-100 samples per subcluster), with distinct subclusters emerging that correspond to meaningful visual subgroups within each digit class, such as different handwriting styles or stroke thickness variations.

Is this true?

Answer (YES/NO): NO